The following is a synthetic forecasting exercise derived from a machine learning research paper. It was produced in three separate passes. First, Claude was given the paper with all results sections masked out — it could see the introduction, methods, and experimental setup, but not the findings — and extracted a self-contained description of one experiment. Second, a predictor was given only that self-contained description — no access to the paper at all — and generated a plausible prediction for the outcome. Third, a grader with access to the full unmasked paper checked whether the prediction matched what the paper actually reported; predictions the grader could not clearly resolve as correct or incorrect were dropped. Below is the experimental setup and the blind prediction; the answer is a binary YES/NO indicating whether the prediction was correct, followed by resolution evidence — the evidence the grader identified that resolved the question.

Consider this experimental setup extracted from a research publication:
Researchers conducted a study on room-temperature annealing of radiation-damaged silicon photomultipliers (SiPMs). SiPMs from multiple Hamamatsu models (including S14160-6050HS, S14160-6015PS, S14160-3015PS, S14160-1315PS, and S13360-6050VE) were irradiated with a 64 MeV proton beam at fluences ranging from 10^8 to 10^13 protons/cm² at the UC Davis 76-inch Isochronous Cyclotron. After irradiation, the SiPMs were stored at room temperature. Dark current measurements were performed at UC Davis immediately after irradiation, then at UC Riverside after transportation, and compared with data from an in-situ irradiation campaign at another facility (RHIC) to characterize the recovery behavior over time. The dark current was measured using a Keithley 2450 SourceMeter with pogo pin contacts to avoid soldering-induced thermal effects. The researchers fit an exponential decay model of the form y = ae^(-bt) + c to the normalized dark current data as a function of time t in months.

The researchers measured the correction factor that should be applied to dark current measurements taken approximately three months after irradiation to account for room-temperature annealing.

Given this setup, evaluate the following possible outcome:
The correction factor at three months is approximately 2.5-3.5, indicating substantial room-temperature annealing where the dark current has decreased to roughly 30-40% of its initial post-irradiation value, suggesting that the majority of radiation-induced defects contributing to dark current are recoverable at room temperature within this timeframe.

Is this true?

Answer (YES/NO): NO